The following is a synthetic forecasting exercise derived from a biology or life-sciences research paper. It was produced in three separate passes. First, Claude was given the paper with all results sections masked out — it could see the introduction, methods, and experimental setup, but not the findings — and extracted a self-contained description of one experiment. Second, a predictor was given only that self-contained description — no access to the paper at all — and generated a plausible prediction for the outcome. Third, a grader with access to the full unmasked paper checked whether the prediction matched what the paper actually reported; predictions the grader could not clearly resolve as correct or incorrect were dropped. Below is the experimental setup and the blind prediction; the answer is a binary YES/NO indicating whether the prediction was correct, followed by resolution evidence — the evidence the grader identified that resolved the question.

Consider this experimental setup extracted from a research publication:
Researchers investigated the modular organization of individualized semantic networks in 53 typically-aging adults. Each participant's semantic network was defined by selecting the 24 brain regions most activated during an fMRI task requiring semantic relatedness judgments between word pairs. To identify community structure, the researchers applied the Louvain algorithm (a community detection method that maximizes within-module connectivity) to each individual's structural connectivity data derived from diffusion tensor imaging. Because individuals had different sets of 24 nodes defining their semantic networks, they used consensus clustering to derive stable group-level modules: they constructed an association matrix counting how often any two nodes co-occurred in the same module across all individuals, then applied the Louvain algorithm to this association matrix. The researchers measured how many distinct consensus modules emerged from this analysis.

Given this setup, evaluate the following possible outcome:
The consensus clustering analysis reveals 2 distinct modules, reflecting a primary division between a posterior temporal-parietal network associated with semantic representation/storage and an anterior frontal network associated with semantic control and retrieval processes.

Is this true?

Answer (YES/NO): NO